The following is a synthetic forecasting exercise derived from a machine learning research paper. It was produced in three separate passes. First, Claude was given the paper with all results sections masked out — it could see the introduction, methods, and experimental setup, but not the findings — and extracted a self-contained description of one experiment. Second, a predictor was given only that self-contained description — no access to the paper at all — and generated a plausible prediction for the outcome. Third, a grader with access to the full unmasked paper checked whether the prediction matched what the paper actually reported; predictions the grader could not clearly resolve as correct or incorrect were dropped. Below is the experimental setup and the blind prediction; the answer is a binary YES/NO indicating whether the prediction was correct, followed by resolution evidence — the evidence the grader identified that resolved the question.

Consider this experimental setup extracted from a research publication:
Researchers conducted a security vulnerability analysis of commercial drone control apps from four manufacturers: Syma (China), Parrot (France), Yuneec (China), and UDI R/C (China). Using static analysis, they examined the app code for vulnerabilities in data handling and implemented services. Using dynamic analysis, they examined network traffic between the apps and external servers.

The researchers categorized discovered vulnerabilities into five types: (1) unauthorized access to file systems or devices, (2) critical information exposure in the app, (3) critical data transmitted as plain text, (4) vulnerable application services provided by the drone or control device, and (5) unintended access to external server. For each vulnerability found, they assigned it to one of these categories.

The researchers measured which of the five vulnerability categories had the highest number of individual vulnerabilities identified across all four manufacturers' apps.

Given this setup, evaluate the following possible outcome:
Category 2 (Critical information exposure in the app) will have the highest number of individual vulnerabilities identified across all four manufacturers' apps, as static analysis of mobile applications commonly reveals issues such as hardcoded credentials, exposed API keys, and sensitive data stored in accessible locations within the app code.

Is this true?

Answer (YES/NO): NO